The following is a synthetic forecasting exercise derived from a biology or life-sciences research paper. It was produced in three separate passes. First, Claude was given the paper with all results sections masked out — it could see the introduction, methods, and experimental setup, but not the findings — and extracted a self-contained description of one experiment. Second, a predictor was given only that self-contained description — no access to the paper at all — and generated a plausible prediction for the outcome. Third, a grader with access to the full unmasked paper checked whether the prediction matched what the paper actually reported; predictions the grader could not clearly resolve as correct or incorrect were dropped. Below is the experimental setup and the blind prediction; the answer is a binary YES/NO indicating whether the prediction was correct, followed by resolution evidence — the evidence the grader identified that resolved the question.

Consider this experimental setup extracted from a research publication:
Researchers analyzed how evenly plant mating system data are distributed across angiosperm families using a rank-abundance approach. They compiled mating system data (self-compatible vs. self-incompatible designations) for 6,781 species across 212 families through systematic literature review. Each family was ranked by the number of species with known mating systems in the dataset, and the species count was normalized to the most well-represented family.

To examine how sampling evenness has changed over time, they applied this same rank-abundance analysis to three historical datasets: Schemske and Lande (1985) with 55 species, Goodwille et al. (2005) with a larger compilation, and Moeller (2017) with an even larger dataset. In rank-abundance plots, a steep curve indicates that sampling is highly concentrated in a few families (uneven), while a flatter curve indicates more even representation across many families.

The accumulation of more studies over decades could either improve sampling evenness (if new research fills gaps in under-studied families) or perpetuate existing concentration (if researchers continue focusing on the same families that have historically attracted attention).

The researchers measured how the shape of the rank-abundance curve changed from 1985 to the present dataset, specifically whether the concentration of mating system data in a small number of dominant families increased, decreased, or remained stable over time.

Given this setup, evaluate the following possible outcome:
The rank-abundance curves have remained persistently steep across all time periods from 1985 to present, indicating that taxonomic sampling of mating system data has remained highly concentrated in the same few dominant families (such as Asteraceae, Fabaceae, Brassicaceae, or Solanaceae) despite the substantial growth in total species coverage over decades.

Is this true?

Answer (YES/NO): NO